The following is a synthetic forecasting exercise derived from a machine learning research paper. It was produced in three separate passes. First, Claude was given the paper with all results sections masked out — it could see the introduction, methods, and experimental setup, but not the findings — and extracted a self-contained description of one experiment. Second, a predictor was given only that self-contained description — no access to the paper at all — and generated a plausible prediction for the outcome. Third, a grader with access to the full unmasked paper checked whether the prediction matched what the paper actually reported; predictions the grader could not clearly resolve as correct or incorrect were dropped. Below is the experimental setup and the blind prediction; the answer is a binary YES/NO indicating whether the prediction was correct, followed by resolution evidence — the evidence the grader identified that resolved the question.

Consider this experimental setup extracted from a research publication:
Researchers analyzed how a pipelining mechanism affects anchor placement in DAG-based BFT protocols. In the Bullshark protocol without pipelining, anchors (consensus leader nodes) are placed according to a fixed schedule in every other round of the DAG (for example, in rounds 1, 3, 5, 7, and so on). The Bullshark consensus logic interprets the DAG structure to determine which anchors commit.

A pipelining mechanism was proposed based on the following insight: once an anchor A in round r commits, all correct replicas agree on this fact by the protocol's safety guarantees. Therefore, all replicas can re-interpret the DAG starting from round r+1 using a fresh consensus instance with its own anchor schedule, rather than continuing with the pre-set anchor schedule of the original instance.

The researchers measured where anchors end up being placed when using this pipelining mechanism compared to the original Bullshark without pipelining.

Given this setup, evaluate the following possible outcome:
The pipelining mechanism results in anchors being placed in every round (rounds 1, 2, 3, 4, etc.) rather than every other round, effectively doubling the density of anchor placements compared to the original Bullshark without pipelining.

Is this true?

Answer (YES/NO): YES